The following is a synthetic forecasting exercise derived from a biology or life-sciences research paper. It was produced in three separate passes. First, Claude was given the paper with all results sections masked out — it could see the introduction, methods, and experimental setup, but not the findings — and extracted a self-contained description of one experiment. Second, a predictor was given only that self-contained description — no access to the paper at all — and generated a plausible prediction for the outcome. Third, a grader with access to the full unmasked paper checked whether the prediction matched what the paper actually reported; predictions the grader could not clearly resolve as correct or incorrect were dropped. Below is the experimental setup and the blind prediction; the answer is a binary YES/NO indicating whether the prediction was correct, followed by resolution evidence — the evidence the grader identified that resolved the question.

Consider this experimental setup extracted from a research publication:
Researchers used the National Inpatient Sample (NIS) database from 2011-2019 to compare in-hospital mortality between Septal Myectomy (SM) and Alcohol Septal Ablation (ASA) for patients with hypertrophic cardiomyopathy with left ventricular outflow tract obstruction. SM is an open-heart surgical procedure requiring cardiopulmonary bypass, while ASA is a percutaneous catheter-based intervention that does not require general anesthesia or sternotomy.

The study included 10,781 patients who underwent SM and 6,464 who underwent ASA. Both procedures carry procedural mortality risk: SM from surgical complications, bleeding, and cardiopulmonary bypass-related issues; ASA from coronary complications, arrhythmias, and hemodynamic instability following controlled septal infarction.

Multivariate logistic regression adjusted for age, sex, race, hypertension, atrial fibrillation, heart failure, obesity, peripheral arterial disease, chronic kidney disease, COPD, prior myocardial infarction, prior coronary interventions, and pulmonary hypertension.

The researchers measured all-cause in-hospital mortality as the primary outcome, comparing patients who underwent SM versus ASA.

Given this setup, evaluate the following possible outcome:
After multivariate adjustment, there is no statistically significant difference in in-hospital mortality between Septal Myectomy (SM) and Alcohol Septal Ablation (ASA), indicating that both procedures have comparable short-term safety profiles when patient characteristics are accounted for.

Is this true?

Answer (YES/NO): NO